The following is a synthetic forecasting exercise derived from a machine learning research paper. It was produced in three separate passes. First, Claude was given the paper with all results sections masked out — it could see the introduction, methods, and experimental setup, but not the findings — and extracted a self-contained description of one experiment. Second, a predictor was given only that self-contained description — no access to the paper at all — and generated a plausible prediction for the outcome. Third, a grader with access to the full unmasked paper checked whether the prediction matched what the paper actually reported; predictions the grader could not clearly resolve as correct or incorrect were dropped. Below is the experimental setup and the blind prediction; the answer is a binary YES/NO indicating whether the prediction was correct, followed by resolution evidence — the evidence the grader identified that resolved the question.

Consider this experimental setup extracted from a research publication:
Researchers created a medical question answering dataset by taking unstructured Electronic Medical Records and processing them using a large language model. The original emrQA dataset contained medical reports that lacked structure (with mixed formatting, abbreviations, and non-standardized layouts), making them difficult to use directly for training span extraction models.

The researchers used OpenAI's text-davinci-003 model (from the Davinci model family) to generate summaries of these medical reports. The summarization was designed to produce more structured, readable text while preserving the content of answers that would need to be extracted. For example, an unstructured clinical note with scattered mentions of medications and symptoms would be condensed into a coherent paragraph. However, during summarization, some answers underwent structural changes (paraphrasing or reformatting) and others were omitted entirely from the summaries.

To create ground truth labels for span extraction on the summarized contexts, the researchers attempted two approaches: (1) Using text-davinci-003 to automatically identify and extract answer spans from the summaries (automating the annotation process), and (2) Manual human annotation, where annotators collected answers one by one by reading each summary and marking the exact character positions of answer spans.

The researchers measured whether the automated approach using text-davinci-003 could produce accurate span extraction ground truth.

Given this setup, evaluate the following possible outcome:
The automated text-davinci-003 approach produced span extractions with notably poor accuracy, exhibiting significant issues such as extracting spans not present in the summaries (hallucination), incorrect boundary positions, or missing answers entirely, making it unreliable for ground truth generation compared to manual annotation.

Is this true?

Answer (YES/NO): YES